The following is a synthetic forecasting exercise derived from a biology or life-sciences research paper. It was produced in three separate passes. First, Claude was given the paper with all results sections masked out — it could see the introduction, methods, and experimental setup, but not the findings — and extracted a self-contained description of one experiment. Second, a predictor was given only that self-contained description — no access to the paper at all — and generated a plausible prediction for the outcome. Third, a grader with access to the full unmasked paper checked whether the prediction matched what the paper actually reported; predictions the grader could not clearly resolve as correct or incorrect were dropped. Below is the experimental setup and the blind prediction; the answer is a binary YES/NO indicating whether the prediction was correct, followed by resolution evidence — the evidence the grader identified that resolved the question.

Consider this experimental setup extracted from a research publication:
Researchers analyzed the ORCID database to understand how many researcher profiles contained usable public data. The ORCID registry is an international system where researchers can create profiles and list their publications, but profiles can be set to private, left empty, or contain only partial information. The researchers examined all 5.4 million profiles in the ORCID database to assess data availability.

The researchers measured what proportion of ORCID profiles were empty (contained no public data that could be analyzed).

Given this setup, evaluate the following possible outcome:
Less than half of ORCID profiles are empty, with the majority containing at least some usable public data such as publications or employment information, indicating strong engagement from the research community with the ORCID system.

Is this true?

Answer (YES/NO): NO